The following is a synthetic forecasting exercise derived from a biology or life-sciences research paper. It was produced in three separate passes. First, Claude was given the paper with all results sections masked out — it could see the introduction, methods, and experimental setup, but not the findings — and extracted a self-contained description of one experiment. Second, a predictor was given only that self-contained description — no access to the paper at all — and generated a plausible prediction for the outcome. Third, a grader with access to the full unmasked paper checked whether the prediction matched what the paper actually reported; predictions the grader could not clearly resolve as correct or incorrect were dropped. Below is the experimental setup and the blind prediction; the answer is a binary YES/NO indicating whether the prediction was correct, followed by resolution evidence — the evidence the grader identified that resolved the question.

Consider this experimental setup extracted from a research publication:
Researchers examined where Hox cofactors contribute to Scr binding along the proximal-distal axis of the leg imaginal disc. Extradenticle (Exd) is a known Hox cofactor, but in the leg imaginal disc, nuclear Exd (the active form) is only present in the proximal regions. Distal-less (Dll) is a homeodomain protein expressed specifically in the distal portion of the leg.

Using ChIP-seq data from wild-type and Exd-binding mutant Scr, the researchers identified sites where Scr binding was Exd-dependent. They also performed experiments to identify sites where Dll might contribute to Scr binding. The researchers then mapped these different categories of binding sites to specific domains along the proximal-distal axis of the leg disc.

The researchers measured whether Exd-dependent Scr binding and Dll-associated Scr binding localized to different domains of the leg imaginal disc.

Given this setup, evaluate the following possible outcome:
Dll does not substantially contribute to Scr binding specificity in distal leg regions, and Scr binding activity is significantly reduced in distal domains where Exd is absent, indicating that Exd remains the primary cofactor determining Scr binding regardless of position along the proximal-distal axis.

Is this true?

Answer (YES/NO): NO